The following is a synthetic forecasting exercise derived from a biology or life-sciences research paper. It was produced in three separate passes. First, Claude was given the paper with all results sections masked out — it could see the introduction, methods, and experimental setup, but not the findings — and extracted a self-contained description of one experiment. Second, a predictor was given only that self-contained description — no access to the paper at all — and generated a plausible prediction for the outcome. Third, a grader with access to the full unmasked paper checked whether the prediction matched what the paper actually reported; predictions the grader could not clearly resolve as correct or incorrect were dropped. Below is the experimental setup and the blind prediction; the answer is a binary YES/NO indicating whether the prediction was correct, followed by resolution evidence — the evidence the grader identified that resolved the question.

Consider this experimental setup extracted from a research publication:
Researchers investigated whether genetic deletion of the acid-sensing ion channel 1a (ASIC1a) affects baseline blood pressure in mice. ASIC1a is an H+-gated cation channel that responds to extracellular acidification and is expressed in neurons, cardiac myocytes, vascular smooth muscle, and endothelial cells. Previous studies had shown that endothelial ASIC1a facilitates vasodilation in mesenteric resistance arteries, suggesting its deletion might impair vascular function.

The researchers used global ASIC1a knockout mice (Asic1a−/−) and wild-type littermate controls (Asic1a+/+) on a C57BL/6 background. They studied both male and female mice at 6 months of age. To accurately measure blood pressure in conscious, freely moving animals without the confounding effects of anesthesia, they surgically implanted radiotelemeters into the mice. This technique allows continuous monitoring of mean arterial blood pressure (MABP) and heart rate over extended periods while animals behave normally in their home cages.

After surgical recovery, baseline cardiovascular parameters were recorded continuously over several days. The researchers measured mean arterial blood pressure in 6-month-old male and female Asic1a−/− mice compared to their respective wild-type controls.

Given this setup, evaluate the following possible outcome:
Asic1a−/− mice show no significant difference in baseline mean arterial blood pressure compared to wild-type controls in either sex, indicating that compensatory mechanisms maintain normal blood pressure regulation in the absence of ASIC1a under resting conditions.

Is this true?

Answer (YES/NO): YES